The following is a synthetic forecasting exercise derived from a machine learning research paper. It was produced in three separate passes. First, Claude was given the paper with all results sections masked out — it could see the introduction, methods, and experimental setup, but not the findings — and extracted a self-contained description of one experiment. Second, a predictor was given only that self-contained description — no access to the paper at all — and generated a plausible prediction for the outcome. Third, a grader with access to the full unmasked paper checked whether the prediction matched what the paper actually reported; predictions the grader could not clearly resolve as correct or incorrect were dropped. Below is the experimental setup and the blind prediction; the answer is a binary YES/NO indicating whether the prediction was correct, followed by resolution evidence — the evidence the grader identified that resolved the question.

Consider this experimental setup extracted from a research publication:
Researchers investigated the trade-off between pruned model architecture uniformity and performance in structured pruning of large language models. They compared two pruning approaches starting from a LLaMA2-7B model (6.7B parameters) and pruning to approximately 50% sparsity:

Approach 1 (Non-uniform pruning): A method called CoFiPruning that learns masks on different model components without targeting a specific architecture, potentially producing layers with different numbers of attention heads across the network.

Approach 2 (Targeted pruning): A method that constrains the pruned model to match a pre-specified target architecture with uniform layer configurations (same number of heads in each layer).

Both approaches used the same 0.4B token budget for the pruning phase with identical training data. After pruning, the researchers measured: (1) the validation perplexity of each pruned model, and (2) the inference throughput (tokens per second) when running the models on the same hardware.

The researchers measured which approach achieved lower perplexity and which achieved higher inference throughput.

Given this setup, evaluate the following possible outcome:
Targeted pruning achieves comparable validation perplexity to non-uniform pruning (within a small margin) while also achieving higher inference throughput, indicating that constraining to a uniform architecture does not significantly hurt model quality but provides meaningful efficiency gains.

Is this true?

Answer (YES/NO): YES